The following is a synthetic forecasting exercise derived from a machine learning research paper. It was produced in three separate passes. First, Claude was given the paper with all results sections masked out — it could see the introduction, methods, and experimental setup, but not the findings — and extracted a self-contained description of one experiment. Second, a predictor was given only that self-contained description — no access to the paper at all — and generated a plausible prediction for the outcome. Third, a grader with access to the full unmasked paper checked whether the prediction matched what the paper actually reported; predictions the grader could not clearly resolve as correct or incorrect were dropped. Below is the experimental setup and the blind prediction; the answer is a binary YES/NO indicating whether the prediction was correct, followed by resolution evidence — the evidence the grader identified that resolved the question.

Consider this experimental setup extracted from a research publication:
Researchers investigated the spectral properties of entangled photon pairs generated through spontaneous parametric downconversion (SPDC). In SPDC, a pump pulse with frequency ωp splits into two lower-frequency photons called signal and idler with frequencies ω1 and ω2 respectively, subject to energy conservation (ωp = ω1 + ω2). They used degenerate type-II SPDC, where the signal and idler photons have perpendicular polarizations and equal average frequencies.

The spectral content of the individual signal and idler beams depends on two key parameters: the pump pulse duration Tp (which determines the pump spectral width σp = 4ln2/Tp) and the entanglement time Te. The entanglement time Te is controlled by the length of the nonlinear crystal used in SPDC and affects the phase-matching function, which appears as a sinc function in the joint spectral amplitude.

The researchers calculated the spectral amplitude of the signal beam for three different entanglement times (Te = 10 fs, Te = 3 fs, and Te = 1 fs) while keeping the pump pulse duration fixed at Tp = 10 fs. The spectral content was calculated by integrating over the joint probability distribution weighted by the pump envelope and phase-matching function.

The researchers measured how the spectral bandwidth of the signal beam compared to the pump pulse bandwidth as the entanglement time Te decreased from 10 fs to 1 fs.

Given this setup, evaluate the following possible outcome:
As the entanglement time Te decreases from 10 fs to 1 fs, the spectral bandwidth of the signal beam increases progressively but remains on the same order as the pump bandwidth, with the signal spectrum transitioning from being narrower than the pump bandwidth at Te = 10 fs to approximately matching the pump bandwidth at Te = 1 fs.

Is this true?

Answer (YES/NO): NO